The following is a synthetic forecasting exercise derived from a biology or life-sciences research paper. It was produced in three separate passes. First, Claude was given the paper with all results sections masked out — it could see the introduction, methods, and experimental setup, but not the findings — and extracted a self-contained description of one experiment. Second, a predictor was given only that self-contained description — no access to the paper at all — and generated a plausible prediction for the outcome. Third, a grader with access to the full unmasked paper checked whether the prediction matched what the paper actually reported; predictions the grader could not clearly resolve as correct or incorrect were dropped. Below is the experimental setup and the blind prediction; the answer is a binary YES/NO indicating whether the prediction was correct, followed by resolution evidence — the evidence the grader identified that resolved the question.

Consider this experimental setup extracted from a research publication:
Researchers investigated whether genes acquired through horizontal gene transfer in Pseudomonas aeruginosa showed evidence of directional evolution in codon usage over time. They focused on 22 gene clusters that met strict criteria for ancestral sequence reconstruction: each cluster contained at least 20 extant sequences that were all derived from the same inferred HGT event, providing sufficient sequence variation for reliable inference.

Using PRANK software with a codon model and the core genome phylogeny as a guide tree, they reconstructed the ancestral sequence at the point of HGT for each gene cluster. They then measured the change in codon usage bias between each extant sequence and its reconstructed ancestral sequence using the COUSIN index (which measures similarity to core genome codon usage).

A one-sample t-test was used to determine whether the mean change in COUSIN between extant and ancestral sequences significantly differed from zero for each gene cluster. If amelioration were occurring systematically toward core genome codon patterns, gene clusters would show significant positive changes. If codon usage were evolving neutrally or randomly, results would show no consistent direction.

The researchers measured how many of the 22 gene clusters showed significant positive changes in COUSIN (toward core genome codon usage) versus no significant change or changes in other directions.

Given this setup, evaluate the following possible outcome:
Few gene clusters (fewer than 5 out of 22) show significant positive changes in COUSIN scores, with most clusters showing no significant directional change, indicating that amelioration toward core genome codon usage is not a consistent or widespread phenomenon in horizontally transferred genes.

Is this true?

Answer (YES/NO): NO